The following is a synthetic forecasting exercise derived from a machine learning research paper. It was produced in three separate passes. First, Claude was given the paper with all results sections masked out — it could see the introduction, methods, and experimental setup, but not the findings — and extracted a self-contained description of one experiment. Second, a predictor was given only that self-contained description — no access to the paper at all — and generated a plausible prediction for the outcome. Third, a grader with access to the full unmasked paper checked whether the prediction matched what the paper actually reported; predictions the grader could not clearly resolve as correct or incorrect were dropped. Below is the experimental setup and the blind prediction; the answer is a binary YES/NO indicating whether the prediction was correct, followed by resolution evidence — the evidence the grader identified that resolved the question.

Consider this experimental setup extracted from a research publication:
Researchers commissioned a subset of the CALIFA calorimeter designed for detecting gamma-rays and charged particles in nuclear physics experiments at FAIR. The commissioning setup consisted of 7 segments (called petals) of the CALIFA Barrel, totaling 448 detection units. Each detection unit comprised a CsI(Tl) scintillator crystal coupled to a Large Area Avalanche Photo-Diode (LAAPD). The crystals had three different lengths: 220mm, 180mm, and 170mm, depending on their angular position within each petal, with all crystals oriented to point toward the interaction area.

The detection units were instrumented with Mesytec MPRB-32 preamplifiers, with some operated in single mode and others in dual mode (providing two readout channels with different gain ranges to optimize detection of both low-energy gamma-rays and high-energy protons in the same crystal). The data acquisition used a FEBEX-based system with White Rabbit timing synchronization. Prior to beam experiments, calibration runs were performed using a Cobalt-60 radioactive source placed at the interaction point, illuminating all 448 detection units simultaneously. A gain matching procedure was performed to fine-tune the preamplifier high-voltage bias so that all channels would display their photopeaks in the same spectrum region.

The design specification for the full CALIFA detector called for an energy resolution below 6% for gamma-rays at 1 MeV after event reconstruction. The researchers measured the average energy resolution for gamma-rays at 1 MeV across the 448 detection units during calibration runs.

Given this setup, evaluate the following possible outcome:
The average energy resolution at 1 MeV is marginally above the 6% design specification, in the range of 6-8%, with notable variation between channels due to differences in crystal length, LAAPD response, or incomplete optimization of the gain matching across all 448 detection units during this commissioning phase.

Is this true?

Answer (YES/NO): NO